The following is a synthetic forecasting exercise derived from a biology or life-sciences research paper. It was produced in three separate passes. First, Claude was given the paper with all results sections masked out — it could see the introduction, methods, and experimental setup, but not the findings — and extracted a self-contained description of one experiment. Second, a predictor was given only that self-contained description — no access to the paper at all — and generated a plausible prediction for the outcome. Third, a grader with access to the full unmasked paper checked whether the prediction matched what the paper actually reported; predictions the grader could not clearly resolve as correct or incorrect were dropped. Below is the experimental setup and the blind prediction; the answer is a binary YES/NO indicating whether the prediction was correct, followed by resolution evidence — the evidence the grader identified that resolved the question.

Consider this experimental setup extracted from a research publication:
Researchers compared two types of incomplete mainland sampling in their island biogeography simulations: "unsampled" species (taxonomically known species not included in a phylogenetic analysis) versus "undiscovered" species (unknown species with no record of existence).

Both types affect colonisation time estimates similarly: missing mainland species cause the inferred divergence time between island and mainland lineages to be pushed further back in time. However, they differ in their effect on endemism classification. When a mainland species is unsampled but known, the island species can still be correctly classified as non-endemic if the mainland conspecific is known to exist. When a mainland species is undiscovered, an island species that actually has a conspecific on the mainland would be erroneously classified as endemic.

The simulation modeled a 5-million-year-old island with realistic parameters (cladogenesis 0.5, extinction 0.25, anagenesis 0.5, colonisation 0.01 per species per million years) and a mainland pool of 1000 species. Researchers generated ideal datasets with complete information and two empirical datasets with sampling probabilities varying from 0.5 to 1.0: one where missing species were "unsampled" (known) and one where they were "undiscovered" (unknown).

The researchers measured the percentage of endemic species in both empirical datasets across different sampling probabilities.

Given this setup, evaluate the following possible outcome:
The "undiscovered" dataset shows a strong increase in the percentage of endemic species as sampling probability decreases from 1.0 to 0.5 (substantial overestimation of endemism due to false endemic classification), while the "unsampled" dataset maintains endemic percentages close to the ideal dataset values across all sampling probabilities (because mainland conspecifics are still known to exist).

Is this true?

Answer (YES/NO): NO